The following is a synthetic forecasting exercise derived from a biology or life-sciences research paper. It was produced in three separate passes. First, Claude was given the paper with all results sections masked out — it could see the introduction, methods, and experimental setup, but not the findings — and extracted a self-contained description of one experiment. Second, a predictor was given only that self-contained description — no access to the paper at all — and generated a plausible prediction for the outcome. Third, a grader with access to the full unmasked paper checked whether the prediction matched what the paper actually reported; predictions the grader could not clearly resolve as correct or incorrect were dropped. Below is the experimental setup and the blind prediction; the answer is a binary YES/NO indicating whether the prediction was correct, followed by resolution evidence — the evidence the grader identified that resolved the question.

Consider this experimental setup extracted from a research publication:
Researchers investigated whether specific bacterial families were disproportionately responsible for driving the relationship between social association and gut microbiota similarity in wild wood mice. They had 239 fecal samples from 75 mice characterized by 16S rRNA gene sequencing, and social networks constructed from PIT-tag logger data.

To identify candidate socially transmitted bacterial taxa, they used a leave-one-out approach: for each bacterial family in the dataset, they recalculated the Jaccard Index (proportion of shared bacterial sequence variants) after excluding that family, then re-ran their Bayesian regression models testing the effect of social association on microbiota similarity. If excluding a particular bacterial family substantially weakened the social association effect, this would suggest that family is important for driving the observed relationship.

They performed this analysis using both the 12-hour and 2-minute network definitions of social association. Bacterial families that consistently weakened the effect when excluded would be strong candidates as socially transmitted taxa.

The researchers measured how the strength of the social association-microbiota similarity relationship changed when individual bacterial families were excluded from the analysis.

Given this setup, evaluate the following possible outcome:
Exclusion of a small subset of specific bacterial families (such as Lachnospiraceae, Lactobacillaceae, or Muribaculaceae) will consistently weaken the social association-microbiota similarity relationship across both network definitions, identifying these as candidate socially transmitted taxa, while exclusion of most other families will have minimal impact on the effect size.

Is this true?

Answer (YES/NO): NO